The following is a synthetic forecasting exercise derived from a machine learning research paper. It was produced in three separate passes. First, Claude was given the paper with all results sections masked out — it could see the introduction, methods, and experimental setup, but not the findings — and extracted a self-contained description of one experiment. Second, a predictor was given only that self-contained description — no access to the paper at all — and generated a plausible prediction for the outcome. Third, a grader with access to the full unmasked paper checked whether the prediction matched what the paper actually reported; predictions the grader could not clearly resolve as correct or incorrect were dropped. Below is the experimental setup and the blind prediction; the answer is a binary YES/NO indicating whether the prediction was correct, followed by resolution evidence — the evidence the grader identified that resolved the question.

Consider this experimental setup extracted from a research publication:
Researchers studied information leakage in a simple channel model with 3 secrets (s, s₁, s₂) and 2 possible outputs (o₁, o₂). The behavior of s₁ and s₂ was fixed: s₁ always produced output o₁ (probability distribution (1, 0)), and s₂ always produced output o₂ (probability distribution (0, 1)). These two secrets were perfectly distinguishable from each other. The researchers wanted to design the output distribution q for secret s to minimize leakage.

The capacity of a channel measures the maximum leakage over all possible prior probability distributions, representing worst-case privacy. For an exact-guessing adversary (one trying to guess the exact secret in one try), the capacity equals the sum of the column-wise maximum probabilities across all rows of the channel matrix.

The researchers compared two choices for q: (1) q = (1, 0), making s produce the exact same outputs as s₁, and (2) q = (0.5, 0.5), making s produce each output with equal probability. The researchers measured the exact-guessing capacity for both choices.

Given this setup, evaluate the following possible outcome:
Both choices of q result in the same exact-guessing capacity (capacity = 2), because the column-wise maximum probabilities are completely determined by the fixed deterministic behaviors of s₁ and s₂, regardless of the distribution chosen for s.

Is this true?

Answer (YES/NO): YES